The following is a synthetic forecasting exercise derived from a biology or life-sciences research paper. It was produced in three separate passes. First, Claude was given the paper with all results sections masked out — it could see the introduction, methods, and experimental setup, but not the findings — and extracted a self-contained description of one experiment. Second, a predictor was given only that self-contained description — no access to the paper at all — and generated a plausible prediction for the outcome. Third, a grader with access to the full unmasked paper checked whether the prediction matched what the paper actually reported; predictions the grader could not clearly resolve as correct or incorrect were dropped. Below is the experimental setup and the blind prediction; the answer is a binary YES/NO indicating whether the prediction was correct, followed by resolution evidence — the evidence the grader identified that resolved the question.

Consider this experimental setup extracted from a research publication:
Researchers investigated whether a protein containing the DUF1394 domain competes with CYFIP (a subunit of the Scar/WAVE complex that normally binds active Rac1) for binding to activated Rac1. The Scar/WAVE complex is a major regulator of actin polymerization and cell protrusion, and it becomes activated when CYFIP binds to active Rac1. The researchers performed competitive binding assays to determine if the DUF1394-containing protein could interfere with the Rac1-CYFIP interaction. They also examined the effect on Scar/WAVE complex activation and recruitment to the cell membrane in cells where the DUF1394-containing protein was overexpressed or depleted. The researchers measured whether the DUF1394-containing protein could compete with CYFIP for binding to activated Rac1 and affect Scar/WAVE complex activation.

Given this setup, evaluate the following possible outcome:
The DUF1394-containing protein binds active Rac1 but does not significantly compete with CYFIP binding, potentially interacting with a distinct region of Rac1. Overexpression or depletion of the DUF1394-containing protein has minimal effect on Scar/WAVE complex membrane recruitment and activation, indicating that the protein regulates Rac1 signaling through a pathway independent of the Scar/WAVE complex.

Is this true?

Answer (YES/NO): NO